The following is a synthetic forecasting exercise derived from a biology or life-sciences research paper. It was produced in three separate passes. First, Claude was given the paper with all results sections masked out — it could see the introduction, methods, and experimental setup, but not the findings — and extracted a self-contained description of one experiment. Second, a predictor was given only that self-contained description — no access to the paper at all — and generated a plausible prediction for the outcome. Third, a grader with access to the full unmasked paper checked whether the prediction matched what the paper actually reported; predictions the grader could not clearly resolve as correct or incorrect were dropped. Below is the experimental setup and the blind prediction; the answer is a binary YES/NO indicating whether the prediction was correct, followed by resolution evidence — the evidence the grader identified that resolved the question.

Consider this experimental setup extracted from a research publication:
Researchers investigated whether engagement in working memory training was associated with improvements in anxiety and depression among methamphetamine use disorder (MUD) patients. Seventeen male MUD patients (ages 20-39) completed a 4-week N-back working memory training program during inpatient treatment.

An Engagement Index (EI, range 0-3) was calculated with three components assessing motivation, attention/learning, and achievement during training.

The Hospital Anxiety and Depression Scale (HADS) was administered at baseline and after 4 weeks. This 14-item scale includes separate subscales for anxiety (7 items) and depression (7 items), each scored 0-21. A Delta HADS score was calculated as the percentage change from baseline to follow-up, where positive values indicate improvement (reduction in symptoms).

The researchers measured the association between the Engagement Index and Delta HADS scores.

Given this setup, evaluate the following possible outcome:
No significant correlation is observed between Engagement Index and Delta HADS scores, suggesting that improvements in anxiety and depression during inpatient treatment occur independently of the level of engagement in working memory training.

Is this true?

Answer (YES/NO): NO